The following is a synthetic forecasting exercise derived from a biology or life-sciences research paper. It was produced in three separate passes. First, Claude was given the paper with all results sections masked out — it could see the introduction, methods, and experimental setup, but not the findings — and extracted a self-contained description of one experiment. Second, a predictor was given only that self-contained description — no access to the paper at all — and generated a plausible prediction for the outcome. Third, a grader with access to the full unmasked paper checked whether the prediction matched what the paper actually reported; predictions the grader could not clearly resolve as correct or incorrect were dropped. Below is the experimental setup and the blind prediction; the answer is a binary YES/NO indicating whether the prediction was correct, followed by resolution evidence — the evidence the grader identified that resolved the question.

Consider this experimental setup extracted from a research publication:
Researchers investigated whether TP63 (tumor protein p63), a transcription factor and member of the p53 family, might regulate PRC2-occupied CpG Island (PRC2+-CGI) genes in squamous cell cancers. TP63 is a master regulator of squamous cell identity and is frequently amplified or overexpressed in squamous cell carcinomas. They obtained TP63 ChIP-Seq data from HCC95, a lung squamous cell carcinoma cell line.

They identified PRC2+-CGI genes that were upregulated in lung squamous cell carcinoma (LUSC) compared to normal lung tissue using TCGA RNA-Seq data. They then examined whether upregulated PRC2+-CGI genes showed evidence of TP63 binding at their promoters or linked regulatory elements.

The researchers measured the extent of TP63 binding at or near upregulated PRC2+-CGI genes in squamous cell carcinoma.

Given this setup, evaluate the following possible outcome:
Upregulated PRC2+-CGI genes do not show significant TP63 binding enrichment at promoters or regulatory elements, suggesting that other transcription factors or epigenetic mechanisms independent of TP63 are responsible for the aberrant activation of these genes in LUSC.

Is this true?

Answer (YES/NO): NO